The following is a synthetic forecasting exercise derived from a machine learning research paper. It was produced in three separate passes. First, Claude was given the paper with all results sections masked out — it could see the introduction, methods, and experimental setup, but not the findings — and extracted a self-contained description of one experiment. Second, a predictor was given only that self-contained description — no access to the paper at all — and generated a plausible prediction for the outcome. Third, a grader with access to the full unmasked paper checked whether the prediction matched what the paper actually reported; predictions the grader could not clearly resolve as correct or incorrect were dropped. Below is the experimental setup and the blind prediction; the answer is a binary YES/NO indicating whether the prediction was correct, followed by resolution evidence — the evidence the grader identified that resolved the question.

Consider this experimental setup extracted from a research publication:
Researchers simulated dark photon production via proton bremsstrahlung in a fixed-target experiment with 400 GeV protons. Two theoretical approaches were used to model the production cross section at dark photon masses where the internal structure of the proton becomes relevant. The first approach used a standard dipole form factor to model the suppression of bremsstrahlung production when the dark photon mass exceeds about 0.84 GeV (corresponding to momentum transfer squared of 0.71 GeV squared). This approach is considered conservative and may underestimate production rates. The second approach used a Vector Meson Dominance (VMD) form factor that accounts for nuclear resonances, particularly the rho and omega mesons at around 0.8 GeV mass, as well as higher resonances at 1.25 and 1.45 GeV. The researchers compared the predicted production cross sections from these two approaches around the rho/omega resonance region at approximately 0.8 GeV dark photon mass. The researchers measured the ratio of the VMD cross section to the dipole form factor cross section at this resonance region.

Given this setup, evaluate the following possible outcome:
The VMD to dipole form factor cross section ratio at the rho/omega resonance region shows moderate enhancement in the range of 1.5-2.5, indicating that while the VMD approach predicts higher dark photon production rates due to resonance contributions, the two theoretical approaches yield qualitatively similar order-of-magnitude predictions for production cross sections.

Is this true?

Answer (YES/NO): NO